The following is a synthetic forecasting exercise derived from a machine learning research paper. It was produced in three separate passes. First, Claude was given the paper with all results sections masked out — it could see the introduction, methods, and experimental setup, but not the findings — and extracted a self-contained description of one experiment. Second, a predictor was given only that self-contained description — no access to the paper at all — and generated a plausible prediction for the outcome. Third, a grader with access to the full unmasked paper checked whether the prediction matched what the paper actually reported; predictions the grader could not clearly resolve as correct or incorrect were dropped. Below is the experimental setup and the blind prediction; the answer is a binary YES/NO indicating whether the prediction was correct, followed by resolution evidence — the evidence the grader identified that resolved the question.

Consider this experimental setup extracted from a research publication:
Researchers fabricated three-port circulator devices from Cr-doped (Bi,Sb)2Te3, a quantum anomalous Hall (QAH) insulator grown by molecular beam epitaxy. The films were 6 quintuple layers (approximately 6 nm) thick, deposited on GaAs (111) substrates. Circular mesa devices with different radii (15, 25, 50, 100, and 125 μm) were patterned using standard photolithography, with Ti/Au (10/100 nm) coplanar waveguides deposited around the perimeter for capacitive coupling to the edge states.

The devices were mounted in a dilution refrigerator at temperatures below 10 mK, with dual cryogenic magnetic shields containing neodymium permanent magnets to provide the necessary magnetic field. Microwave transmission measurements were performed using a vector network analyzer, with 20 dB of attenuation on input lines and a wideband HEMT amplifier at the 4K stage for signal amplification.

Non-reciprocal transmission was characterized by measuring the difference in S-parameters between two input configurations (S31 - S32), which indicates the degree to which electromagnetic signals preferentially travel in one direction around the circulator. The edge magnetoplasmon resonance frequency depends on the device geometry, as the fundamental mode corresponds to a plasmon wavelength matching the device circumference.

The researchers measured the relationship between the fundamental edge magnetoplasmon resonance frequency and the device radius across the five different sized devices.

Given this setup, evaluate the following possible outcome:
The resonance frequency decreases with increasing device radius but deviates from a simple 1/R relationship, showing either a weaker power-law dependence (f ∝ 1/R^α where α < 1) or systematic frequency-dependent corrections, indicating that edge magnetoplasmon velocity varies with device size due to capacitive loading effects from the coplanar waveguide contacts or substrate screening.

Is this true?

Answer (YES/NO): NO